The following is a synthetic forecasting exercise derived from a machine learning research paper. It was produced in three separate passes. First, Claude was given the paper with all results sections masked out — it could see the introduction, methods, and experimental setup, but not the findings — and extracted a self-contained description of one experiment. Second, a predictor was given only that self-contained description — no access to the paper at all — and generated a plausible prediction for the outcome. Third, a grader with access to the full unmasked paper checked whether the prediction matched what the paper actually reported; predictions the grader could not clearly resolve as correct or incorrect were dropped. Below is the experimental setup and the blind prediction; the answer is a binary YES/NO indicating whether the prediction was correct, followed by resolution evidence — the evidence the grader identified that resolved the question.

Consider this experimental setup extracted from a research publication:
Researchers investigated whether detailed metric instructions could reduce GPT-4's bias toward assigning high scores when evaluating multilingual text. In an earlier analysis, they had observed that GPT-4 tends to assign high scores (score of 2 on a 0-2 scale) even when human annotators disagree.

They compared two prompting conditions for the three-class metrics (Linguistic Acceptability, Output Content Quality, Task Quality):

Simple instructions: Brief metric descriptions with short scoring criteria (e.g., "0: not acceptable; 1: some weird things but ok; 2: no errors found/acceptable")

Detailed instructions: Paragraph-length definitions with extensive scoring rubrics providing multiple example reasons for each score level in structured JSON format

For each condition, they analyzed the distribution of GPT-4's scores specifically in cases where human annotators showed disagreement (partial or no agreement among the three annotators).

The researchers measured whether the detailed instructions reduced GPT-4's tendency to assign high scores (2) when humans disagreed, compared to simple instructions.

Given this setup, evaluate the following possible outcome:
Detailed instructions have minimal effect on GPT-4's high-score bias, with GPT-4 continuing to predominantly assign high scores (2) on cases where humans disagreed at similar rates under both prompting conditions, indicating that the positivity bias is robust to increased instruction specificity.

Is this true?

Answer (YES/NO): NO